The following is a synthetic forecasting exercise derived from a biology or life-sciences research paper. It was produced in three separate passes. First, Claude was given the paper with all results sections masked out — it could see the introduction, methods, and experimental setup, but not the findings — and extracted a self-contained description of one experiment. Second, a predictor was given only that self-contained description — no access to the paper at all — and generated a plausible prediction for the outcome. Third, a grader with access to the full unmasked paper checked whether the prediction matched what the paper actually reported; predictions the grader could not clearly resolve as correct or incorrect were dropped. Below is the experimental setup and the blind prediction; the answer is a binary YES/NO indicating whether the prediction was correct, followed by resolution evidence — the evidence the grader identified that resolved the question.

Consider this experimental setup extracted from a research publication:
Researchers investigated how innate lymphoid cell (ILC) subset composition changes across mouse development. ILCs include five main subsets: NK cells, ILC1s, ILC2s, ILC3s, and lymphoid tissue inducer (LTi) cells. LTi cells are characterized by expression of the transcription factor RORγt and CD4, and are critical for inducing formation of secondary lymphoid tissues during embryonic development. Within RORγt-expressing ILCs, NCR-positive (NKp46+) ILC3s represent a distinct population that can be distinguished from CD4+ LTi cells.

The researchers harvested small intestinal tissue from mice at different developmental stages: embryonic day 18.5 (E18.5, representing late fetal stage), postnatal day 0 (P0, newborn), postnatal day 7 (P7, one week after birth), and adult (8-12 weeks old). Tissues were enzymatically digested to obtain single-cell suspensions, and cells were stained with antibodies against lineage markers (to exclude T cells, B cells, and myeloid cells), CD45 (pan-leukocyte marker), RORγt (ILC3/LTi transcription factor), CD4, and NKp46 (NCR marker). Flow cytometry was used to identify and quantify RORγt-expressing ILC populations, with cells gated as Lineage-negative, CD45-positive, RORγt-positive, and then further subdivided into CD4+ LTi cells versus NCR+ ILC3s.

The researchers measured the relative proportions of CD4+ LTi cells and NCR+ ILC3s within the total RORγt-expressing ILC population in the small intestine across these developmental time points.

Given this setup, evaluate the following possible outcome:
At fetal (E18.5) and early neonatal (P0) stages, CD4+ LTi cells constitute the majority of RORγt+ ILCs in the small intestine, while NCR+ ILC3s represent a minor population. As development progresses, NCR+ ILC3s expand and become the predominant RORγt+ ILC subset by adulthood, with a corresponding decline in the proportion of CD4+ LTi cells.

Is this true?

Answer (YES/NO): YES